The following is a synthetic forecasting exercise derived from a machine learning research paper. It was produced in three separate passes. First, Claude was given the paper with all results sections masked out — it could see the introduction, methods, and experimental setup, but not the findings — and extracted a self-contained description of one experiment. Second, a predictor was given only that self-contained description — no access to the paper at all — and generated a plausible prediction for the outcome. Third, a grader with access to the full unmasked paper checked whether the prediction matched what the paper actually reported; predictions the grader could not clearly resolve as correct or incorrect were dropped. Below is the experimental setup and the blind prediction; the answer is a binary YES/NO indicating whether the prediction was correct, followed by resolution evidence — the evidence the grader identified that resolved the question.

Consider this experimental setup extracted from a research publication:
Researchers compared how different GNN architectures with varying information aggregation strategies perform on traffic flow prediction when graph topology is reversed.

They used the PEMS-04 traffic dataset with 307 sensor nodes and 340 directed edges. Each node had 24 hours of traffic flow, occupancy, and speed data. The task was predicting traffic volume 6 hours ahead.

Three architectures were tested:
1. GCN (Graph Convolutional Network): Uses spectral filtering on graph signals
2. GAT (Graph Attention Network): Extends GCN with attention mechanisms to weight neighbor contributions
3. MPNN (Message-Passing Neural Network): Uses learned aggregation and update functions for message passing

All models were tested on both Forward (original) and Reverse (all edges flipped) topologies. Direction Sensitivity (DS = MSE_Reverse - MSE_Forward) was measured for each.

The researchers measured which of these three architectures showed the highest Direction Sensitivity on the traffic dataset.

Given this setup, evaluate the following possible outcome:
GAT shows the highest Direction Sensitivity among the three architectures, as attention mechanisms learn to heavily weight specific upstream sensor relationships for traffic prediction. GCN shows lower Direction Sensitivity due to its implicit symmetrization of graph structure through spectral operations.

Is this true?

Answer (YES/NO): NO